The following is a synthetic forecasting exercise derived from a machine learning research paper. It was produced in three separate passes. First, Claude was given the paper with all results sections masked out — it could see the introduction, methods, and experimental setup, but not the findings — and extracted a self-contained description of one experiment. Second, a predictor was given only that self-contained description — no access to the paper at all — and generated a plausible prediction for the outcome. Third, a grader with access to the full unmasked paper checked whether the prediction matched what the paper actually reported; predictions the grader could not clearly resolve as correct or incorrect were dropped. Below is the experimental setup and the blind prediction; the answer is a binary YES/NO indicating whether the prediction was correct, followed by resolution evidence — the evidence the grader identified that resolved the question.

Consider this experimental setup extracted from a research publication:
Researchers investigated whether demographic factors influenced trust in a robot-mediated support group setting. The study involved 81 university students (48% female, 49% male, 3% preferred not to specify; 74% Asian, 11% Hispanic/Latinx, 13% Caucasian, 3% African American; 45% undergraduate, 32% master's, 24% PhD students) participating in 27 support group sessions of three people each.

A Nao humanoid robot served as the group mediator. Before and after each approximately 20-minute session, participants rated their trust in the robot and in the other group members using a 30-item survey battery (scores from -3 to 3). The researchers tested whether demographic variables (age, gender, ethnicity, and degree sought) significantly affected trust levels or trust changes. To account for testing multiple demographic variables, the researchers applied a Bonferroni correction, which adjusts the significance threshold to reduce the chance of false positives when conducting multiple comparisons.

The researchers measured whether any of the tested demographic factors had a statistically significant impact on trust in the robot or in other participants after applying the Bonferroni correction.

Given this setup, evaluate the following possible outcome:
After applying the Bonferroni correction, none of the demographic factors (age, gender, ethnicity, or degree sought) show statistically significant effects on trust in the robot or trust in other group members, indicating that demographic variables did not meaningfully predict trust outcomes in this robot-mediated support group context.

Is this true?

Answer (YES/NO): YES